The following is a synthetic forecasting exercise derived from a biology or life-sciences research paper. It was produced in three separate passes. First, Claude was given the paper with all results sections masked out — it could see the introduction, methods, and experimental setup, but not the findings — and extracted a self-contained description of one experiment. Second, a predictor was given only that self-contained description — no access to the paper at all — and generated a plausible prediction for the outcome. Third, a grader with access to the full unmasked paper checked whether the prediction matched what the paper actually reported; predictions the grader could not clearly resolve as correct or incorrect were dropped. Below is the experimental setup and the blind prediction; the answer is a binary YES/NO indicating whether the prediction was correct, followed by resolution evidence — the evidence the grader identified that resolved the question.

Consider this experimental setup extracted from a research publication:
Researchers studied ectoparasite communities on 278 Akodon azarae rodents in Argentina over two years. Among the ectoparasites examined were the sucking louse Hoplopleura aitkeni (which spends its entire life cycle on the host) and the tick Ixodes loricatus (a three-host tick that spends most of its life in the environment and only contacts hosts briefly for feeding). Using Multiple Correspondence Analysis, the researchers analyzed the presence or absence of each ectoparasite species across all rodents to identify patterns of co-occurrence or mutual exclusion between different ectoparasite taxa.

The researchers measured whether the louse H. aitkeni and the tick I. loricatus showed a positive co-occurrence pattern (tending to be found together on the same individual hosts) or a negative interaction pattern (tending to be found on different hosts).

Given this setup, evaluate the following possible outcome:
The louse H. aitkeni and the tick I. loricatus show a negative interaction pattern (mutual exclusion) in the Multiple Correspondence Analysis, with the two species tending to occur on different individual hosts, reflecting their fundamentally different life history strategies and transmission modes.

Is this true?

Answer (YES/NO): YES